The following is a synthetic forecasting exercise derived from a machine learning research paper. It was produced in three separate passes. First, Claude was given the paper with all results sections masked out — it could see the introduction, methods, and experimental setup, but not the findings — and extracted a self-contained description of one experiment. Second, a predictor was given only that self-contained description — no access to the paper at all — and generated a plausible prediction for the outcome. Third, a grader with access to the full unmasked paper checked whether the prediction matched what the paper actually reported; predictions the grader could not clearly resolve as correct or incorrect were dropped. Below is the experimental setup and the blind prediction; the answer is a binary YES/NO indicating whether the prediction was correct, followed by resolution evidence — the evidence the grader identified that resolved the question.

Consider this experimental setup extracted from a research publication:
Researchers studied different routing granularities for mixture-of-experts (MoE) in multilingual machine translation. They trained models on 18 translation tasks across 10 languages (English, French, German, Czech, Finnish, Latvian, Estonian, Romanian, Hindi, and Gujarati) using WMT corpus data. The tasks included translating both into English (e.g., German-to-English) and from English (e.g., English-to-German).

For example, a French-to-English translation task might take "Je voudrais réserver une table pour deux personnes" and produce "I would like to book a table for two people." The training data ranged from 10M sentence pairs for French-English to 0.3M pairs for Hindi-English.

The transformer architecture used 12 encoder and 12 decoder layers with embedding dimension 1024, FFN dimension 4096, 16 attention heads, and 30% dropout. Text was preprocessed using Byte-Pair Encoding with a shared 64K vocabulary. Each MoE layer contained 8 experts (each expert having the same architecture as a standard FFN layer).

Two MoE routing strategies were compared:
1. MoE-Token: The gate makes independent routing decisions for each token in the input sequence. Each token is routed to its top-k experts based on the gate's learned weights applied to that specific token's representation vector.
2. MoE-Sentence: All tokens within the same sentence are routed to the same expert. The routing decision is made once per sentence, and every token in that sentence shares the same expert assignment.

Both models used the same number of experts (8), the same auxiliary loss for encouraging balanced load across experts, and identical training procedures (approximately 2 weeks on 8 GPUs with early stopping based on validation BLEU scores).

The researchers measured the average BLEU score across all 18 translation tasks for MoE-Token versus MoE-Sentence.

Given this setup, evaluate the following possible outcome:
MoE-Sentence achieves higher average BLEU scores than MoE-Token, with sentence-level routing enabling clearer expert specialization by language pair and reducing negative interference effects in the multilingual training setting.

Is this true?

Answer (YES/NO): YES